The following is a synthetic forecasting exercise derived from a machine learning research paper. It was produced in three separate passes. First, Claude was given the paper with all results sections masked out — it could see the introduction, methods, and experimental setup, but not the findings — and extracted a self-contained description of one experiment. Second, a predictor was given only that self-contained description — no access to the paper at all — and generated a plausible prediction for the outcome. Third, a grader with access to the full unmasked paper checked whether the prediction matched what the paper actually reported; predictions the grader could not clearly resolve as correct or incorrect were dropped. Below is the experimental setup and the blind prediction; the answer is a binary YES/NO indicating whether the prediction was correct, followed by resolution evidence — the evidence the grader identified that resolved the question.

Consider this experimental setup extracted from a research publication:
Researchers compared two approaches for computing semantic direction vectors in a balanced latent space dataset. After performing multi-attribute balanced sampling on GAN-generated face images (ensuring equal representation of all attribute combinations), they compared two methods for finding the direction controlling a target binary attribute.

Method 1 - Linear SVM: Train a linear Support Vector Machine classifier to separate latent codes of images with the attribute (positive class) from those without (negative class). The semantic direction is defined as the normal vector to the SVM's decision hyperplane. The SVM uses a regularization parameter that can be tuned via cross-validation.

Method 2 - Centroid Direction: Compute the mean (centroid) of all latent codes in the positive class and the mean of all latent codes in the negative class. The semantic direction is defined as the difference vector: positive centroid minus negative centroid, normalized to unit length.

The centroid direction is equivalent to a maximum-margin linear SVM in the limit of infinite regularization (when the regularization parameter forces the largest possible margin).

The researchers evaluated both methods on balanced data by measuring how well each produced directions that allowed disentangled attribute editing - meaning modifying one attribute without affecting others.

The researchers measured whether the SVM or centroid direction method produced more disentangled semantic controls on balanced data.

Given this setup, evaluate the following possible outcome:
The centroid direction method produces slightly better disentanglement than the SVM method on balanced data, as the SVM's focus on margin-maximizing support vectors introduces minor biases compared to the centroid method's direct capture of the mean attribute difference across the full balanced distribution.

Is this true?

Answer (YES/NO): YES